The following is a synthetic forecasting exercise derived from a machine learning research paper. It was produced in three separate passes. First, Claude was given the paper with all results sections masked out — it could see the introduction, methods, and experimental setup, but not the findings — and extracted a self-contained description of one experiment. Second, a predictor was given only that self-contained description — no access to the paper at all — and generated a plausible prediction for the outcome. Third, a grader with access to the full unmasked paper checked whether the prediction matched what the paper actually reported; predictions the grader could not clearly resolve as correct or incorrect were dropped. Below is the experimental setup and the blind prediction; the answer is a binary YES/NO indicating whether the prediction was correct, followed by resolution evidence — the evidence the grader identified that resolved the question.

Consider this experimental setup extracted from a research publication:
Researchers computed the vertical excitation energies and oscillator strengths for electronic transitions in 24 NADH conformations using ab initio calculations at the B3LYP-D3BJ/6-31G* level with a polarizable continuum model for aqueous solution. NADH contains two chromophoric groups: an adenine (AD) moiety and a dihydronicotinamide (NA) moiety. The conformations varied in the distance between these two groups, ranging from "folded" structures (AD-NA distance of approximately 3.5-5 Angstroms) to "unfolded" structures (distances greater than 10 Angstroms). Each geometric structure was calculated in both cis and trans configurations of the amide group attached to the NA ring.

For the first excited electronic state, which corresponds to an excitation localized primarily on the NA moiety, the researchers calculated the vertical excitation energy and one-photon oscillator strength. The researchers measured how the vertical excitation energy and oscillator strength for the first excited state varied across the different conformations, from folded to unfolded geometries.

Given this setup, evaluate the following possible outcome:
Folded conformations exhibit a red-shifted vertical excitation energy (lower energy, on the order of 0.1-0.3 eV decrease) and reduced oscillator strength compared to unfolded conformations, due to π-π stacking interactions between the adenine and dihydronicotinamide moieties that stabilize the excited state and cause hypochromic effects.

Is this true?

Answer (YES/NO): NO